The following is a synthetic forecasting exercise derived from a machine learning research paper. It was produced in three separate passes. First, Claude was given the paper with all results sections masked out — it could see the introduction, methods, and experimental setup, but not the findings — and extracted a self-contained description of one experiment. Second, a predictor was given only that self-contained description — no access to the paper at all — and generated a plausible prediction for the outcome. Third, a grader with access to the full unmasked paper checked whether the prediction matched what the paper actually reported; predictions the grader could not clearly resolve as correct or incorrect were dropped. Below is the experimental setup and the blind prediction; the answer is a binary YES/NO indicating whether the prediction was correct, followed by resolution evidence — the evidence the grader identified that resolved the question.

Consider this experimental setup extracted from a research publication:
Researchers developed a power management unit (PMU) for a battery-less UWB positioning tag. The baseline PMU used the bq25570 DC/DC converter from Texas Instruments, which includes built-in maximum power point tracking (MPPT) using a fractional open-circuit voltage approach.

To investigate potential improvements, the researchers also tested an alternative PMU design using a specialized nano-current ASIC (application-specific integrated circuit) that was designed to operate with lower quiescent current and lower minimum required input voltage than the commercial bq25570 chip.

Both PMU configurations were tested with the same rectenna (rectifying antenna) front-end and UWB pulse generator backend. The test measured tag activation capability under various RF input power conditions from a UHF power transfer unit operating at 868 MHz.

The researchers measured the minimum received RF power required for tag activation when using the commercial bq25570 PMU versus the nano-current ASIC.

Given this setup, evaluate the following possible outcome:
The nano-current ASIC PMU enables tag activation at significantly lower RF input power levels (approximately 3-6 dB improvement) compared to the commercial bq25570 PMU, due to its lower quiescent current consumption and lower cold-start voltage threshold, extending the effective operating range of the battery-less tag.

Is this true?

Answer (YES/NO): NO